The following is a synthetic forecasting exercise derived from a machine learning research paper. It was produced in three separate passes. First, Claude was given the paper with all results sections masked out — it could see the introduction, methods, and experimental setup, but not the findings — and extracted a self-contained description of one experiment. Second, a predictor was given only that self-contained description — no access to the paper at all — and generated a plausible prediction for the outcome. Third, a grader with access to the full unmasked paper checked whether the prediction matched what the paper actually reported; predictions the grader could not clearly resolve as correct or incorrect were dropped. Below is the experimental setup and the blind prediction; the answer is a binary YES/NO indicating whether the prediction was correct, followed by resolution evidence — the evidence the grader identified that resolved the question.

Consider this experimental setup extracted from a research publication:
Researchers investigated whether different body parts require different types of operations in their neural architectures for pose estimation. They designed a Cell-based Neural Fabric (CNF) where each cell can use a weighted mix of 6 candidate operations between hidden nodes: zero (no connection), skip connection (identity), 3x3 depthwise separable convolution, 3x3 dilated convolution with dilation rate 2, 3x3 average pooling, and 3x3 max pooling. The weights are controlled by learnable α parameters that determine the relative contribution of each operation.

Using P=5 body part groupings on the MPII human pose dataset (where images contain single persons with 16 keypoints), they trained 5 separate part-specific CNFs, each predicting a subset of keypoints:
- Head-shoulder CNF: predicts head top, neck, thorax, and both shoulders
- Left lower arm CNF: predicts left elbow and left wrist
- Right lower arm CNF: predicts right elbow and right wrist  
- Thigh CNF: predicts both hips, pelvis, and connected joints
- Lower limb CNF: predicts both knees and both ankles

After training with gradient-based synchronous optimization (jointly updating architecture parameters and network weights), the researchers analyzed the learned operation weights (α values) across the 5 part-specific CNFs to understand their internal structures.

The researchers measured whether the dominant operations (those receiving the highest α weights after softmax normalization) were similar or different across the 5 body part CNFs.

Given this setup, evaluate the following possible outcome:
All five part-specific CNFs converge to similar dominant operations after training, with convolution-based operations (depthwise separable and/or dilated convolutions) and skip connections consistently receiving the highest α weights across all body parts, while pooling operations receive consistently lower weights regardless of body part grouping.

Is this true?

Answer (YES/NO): NO